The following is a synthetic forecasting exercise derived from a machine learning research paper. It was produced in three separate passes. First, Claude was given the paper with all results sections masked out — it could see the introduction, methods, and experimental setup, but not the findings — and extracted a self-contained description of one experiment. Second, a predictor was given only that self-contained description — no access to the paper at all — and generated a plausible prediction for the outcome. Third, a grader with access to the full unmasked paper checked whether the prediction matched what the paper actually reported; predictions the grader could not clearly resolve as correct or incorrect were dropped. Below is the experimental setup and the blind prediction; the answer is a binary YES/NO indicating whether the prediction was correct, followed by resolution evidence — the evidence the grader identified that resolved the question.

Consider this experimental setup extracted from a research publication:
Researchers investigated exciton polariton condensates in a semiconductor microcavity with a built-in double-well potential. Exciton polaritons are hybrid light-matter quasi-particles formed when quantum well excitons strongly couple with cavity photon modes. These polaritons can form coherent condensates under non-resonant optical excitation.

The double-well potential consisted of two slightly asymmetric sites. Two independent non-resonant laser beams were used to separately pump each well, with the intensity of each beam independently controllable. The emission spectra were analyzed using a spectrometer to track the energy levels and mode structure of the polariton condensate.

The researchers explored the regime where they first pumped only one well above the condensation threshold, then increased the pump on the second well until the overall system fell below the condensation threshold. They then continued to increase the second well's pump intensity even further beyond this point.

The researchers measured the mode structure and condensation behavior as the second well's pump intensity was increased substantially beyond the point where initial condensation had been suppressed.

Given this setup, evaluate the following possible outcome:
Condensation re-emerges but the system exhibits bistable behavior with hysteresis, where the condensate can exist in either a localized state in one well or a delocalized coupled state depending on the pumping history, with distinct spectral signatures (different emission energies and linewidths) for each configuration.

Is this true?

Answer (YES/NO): NO